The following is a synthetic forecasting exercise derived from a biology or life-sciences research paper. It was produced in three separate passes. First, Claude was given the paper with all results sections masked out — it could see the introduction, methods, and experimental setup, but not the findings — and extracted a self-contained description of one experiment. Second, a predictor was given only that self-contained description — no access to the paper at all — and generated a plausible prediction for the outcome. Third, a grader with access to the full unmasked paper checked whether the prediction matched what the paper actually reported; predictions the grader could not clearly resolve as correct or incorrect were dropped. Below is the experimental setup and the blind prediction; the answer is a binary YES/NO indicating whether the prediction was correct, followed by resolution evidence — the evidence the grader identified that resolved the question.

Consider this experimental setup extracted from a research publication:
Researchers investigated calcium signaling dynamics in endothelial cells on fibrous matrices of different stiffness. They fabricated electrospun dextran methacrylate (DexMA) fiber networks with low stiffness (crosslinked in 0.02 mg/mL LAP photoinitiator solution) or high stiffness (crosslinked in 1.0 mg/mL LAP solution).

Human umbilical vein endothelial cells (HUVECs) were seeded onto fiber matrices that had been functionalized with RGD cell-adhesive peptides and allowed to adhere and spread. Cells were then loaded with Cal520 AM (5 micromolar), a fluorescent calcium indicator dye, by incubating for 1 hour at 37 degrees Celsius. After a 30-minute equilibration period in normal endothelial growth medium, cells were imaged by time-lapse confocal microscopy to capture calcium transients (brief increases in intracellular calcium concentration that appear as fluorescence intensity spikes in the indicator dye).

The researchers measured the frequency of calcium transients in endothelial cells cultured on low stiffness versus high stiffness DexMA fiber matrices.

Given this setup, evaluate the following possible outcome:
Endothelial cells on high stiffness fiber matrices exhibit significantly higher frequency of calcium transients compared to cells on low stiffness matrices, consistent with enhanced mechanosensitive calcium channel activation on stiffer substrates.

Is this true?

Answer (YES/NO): NO